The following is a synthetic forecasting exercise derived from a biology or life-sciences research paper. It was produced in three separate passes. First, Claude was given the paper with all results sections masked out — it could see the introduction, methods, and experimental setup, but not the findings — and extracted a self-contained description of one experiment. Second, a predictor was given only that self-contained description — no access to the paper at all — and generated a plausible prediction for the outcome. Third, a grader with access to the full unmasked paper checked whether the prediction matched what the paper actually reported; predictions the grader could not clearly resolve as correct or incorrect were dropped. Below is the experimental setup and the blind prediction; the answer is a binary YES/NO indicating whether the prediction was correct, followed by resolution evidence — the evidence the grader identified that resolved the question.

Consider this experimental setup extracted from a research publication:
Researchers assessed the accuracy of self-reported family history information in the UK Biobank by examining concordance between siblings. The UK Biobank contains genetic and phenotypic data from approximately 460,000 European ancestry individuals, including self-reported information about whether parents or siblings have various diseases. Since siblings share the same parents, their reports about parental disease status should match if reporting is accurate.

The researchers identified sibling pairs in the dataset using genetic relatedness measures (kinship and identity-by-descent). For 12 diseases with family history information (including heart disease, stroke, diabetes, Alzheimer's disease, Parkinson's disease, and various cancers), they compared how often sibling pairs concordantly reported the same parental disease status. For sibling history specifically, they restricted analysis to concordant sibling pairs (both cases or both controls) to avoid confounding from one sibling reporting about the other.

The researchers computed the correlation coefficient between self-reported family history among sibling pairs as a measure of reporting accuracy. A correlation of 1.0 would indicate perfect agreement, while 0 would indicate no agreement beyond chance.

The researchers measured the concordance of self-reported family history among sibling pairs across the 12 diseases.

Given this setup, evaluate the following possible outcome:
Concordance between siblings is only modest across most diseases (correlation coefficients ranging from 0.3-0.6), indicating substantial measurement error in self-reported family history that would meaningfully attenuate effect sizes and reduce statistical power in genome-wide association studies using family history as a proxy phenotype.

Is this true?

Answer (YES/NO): NO